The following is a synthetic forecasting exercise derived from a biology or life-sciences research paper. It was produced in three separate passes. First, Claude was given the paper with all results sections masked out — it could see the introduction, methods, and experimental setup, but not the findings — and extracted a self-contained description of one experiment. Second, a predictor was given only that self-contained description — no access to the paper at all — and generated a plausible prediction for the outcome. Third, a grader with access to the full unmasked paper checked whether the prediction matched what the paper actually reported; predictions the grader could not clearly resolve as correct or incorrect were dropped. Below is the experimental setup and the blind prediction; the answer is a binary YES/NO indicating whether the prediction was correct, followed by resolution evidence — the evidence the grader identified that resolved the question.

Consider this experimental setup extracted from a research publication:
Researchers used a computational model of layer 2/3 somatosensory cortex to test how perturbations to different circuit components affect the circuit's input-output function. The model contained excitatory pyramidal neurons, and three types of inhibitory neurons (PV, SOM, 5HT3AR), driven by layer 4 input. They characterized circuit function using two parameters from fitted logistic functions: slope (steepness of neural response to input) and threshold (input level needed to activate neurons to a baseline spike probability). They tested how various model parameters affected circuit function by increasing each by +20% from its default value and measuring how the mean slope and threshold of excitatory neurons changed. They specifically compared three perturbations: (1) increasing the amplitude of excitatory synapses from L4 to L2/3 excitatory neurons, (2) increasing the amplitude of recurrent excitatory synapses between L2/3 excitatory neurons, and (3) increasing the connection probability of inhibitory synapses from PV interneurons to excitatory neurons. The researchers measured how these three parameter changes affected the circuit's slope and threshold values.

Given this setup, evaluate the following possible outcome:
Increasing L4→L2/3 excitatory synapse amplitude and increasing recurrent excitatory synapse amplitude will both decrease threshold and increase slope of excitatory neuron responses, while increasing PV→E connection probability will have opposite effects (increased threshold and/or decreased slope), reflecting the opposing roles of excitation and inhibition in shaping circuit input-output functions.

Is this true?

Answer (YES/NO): NO